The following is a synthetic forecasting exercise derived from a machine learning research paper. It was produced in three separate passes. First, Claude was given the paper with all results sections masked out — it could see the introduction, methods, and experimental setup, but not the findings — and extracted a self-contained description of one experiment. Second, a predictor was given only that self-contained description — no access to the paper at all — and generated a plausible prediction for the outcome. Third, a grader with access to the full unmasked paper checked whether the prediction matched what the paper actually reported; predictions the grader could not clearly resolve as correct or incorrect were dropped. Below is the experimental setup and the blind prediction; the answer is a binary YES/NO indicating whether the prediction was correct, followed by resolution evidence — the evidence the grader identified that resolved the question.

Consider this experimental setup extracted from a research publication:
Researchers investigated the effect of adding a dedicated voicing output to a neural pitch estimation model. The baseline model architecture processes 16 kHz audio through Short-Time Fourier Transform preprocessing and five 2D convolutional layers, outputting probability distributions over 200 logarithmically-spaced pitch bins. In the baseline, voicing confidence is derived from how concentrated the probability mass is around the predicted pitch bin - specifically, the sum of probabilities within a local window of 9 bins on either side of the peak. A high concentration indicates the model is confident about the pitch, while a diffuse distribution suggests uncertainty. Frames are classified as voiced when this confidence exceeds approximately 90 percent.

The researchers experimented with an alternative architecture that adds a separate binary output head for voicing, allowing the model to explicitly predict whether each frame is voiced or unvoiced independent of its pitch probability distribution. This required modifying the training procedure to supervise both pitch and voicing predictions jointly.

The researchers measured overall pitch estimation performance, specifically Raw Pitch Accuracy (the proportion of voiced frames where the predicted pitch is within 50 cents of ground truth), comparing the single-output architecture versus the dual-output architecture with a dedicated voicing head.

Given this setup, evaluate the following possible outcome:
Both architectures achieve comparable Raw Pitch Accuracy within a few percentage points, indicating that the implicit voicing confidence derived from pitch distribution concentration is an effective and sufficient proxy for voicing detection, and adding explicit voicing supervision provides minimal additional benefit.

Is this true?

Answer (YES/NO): NO